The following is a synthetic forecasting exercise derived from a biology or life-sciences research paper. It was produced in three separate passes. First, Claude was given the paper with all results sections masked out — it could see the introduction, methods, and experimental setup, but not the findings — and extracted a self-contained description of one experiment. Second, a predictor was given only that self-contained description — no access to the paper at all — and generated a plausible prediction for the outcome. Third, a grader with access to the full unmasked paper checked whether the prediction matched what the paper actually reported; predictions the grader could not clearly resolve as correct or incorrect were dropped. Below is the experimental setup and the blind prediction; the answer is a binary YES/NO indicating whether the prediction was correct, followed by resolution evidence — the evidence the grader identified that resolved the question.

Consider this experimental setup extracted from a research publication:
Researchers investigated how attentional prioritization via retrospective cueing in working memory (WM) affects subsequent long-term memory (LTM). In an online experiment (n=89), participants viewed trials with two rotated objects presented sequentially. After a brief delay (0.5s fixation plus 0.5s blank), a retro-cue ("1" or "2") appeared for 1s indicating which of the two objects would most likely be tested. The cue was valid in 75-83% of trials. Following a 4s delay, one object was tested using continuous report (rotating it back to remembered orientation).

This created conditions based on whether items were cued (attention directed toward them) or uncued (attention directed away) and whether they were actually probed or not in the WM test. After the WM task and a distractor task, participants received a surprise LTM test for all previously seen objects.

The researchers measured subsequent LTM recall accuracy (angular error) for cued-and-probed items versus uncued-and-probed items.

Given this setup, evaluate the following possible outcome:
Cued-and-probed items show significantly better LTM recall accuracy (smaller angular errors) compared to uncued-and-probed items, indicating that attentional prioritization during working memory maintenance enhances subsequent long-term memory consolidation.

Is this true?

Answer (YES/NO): NO